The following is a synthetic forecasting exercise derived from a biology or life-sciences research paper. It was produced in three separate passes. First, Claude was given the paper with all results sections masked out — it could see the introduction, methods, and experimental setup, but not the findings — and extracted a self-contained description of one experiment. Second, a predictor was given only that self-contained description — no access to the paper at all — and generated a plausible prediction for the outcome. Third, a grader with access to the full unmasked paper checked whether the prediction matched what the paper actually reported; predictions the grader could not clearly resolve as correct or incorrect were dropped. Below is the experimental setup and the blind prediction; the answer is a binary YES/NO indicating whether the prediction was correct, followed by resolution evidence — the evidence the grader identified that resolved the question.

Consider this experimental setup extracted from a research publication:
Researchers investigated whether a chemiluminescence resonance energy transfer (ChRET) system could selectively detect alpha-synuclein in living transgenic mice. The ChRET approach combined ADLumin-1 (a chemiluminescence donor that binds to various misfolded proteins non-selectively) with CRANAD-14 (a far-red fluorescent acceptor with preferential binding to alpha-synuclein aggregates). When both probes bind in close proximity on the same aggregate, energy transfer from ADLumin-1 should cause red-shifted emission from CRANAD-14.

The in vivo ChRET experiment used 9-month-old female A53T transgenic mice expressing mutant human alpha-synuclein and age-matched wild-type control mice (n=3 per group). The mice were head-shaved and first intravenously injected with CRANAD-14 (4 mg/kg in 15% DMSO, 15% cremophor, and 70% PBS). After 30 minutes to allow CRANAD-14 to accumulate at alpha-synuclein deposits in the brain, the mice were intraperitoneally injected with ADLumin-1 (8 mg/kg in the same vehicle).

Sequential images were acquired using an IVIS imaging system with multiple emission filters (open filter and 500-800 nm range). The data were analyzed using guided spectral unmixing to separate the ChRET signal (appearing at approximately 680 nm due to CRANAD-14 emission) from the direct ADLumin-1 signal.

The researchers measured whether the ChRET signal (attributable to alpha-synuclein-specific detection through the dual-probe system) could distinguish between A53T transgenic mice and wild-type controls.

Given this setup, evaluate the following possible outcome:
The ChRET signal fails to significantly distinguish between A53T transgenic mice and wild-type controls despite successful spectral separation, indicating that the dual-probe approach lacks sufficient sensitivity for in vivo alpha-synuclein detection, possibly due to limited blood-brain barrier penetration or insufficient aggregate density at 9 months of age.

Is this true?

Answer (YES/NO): NO